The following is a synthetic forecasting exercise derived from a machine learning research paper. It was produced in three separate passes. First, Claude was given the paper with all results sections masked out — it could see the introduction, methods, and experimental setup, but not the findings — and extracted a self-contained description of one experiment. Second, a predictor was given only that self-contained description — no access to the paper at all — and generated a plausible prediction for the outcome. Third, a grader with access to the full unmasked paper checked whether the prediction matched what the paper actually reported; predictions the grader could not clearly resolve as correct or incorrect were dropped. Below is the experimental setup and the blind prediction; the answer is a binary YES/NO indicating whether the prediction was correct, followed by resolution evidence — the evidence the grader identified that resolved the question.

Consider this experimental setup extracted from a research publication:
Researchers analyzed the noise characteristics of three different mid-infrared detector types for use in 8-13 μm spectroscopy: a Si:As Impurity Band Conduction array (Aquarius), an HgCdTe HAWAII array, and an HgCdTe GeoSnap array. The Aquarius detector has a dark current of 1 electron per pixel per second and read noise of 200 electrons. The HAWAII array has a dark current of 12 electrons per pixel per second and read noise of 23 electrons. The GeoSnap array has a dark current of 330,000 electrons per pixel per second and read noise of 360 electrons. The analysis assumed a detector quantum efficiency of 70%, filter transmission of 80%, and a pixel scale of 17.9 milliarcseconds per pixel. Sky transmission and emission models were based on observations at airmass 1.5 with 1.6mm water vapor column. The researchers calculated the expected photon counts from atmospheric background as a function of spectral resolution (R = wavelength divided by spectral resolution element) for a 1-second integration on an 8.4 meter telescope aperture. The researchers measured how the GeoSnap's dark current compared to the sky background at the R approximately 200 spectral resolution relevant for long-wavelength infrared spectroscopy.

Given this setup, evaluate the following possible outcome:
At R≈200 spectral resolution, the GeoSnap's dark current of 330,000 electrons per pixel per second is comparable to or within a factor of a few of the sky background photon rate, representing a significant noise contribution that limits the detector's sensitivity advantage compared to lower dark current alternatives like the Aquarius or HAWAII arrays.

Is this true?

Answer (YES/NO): YES